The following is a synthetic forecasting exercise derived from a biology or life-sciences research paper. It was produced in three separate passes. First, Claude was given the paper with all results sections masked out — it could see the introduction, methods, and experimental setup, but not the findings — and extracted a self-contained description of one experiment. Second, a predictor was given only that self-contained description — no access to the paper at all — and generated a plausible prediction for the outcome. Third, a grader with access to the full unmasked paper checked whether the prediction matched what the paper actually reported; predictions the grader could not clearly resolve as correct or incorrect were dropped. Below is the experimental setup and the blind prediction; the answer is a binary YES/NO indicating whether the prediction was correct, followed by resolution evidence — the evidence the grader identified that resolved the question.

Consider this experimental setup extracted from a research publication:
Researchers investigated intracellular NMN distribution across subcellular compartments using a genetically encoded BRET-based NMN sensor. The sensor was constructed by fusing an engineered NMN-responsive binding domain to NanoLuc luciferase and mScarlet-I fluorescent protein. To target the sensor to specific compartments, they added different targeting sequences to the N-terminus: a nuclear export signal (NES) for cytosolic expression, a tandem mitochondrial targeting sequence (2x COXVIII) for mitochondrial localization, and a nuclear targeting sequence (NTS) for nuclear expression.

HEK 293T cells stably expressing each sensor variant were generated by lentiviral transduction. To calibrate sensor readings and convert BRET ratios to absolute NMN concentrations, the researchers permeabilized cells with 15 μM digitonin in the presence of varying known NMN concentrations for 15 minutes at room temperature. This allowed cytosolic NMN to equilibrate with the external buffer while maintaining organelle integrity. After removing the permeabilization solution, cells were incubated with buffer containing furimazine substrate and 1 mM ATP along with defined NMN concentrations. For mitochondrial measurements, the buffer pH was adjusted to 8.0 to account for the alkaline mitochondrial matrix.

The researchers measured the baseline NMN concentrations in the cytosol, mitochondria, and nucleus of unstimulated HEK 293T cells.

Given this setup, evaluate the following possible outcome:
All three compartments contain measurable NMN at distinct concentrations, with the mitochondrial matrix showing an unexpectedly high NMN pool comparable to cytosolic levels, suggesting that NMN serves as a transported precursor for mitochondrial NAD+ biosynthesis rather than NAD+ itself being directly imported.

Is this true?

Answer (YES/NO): NO